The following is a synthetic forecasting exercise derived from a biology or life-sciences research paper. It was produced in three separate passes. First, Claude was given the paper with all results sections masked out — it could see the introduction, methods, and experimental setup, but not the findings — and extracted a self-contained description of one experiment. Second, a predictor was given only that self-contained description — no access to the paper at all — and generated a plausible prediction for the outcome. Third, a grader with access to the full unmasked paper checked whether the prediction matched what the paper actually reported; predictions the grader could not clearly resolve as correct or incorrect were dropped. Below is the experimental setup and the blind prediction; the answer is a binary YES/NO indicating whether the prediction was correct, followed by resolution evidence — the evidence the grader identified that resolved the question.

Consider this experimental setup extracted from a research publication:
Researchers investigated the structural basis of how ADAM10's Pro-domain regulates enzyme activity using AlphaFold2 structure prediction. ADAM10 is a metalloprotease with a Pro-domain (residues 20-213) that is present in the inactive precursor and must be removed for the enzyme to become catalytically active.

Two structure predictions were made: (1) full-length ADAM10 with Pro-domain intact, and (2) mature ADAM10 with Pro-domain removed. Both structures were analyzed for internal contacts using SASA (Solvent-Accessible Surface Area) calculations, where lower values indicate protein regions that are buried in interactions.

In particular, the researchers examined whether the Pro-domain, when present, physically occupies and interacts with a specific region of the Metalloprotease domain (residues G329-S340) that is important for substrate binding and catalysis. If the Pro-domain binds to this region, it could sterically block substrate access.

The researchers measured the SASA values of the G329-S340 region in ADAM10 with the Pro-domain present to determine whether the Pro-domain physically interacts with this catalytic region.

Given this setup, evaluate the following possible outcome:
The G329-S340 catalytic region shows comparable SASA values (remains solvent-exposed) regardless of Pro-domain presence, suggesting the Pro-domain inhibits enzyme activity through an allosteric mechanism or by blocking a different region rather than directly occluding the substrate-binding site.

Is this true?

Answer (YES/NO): NO